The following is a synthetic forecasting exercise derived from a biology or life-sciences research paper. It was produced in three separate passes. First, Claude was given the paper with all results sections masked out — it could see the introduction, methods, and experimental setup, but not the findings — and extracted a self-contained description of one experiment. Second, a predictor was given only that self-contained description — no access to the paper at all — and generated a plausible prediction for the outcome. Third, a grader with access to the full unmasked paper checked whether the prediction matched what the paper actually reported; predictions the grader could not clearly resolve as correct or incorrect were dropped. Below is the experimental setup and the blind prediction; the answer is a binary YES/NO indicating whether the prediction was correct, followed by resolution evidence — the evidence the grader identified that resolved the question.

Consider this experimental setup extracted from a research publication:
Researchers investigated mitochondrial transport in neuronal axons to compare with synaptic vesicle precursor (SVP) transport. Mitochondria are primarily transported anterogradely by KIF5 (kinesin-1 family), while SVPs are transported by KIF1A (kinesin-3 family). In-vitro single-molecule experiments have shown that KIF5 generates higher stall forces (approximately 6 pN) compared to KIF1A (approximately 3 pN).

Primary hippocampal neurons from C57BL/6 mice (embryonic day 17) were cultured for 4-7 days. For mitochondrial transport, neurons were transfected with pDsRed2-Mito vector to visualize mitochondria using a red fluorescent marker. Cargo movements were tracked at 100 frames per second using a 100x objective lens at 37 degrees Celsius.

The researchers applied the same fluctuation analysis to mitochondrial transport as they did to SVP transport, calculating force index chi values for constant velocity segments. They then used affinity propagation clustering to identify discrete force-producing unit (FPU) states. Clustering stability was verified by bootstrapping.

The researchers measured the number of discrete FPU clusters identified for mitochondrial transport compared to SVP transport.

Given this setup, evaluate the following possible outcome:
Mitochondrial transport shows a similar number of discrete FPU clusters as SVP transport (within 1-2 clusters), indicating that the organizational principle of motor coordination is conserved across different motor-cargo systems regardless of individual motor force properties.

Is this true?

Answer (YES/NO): YES